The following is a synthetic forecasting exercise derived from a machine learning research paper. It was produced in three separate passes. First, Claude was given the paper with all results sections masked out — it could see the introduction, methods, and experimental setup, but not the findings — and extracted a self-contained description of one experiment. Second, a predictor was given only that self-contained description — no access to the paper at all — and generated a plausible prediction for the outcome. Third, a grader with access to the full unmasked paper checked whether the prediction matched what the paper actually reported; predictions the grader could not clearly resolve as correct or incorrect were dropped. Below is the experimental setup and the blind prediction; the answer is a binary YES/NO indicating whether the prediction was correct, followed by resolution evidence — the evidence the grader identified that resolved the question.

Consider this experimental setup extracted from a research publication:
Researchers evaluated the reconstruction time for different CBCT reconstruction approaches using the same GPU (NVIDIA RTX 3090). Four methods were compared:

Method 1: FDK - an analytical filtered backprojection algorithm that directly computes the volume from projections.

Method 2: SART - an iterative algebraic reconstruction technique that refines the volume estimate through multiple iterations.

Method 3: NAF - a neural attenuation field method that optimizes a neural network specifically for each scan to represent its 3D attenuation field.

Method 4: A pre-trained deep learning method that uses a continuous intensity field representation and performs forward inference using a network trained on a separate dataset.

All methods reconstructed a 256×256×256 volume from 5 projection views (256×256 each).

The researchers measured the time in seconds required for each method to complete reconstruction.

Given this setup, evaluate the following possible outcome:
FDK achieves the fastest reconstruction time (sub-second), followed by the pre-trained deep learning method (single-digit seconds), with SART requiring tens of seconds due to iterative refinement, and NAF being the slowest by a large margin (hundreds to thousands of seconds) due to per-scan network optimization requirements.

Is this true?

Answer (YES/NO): NO